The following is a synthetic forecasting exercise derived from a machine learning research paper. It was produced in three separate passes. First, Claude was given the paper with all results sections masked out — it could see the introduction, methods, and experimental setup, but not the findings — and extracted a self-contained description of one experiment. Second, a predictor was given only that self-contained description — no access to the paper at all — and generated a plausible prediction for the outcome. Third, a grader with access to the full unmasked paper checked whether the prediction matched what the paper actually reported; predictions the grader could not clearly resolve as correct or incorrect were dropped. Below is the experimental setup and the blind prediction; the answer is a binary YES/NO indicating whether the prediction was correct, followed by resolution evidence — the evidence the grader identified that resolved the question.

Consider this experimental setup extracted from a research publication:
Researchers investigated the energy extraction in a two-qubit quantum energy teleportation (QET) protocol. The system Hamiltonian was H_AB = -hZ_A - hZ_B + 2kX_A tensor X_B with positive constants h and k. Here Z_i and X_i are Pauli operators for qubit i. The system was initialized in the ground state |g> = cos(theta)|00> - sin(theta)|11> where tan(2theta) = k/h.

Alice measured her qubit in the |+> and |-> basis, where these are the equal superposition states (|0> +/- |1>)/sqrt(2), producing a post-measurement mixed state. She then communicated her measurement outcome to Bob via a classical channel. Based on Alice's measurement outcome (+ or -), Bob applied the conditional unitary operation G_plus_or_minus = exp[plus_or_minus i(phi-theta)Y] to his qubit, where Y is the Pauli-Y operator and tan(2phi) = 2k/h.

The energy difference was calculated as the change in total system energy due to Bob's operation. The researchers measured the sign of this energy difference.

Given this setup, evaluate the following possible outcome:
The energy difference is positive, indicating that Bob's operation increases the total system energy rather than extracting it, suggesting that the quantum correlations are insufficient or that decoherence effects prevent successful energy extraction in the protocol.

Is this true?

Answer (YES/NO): NO